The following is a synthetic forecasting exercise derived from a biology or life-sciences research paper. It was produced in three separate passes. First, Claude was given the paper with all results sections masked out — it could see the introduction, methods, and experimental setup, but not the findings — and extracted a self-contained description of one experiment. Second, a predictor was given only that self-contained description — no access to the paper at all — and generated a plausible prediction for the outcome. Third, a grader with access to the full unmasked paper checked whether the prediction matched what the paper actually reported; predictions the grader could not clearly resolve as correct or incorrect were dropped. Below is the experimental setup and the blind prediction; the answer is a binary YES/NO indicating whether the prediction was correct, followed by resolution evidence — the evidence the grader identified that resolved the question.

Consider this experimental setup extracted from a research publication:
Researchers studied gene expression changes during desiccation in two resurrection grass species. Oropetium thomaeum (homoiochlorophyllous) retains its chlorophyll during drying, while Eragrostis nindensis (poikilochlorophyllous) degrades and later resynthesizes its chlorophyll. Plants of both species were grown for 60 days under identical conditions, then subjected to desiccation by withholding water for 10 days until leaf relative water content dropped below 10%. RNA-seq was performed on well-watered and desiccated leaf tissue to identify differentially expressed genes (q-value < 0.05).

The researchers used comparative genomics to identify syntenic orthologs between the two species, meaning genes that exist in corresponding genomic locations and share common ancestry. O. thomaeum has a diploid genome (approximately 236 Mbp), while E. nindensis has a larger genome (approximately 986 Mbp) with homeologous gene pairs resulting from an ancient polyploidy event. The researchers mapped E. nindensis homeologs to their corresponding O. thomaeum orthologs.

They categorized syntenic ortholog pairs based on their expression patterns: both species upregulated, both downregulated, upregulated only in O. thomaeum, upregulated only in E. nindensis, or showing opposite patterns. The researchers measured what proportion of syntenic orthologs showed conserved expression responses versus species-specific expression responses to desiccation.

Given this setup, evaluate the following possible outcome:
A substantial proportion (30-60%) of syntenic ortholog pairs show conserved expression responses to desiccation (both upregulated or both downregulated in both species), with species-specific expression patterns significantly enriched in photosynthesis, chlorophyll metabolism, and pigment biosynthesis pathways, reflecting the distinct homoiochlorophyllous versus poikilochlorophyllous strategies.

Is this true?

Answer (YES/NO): YES